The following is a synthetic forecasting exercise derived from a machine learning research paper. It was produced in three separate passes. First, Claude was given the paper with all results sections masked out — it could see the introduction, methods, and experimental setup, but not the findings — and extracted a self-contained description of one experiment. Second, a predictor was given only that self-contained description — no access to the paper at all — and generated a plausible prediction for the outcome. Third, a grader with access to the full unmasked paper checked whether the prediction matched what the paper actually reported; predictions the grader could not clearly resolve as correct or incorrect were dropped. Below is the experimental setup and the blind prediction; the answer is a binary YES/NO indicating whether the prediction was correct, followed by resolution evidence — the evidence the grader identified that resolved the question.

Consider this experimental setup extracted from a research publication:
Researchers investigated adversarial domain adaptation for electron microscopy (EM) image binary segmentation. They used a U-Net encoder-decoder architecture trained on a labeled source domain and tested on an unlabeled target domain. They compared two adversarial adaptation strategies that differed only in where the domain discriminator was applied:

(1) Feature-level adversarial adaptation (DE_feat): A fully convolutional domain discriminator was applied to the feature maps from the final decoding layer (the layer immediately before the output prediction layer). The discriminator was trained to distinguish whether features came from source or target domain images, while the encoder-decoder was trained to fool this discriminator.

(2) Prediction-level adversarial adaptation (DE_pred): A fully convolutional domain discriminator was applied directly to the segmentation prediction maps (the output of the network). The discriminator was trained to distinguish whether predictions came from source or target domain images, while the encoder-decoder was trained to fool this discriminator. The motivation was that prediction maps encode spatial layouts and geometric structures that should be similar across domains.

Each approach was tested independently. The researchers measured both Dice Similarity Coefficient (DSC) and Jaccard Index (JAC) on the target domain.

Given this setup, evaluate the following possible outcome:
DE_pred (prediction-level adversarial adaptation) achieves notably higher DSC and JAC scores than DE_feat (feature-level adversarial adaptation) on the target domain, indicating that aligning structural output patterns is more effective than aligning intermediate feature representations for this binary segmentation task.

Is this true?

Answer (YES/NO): NO